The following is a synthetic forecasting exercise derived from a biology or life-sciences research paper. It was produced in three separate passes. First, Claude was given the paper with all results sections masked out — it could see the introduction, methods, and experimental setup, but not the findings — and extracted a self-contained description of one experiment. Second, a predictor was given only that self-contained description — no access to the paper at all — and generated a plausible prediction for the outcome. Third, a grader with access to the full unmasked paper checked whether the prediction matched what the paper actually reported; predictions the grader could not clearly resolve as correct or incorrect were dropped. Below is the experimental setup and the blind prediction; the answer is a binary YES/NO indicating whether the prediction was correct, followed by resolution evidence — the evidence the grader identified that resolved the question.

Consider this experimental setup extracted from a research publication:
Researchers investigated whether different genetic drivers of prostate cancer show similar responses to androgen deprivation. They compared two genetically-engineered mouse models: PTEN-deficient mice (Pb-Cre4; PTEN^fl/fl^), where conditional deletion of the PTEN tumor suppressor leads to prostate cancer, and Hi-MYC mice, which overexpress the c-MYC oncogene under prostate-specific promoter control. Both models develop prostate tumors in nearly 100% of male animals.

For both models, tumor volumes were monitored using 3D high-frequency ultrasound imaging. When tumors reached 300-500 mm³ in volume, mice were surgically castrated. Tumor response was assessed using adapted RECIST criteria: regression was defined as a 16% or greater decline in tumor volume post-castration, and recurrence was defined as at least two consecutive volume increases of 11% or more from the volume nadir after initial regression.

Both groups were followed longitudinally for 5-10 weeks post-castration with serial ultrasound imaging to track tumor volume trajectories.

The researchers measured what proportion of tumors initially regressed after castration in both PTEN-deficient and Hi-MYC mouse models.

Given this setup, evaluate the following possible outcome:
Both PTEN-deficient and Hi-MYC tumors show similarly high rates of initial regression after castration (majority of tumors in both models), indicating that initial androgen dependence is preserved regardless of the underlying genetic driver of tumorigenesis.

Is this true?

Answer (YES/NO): YES